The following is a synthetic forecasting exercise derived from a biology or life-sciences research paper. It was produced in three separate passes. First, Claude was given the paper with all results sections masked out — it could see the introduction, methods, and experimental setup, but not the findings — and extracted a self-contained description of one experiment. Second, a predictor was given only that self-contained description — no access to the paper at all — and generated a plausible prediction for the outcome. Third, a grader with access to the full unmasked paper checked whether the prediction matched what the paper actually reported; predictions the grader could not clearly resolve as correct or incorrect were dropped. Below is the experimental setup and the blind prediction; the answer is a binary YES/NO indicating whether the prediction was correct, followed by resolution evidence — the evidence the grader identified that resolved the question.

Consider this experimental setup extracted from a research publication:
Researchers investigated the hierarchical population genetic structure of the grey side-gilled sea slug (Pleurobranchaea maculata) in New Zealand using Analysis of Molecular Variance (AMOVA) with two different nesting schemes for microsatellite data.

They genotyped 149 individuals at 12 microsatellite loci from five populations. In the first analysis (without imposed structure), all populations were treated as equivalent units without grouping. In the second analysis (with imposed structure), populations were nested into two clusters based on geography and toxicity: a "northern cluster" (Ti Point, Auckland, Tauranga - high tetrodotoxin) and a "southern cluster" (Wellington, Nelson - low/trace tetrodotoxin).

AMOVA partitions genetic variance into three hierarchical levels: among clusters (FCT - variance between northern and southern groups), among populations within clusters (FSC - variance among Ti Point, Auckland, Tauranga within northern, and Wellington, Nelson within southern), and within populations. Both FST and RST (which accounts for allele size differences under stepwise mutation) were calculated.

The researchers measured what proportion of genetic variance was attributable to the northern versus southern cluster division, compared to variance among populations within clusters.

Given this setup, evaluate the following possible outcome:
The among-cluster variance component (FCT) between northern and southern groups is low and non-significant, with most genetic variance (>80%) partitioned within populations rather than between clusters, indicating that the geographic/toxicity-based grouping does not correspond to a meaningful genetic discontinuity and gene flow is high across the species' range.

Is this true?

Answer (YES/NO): NO